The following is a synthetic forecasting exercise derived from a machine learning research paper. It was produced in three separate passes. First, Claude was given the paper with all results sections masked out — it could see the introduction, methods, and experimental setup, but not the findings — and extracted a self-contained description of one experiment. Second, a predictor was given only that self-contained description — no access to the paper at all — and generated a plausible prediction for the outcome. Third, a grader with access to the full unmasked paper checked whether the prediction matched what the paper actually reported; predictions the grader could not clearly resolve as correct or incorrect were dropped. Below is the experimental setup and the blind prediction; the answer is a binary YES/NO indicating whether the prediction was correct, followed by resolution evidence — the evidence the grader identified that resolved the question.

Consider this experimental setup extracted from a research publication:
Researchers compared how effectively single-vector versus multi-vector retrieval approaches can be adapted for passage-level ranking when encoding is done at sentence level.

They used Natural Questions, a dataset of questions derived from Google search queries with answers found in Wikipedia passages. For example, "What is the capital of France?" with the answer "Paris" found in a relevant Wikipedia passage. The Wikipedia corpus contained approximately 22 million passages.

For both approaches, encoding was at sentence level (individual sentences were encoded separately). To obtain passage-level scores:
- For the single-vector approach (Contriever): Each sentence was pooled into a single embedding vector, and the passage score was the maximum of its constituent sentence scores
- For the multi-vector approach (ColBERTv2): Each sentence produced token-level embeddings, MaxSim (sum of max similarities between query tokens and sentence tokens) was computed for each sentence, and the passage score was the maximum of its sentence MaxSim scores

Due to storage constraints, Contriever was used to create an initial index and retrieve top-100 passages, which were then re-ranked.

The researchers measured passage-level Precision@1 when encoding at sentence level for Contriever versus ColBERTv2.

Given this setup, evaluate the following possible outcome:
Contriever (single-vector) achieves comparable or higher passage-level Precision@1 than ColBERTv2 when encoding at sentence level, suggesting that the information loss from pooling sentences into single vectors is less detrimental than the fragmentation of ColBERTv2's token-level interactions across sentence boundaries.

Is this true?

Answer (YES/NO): NO